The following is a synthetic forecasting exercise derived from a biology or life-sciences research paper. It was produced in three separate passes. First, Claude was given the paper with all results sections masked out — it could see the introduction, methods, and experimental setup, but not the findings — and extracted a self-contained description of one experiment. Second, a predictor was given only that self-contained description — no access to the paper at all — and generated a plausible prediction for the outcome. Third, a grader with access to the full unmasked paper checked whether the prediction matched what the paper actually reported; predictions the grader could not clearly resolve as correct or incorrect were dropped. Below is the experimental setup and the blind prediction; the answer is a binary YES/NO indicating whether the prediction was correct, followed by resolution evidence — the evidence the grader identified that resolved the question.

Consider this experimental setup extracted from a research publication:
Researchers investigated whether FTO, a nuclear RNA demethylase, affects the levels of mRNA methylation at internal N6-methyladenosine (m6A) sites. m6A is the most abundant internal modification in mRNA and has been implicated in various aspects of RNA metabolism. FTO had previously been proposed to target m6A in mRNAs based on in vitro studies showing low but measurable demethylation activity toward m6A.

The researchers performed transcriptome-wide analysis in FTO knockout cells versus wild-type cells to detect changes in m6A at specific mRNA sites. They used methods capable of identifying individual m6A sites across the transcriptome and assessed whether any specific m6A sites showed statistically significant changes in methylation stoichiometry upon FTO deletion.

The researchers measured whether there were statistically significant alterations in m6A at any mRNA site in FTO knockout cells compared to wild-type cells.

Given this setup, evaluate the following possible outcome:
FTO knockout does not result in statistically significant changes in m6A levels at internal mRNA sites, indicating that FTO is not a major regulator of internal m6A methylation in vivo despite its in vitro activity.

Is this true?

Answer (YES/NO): YES